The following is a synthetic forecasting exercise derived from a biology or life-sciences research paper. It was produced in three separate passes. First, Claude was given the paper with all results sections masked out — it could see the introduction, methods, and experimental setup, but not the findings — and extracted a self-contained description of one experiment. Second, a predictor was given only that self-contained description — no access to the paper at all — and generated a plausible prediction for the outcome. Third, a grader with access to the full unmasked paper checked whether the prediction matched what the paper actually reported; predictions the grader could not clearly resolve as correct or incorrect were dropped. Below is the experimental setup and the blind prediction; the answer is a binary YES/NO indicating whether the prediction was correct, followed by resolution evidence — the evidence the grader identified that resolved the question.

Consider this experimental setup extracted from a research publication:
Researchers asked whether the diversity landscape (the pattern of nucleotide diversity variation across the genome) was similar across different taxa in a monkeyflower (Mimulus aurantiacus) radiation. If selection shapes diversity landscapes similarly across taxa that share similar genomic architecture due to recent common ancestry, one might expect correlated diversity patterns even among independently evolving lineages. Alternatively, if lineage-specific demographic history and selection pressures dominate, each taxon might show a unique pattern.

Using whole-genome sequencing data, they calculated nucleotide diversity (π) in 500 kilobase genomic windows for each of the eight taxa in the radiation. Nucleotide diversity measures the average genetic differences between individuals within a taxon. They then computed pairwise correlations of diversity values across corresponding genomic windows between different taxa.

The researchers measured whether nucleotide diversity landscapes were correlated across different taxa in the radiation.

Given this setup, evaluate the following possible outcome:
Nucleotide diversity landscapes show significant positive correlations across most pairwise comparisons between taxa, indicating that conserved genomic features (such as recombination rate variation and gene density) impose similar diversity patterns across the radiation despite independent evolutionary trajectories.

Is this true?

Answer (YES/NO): YES